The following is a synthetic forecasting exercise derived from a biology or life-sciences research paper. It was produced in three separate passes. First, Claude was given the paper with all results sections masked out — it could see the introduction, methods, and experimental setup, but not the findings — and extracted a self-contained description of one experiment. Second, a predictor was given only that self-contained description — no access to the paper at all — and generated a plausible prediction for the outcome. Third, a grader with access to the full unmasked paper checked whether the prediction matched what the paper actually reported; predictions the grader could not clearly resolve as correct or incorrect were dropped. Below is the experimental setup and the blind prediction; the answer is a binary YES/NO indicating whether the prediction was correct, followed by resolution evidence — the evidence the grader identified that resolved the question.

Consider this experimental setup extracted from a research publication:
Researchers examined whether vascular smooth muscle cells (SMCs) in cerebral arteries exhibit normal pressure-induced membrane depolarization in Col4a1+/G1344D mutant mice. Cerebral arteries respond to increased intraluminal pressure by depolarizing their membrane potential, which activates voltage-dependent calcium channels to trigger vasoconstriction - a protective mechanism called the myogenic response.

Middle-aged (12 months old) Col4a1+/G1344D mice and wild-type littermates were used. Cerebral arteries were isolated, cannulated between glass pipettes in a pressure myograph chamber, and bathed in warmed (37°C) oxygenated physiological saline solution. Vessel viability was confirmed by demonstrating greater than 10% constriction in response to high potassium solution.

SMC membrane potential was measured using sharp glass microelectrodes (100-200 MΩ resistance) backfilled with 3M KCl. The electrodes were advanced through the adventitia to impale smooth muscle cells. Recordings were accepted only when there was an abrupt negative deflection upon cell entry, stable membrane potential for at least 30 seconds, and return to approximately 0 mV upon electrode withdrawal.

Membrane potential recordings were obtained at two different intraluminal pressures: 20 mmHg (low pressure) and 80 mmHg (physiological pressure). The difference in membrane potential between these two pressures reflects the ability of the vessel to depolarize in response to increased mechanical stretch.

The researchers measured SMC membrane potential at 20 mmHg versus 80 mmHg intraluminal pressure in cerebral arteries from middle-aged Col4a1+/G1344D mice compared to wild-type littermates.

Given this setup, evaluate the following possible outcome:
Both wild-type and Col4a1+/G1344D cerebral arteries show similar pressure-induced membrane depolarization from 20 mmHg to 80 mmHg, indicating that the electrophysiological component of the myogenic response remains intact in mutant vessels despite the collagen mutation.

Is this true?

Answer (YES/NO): NO